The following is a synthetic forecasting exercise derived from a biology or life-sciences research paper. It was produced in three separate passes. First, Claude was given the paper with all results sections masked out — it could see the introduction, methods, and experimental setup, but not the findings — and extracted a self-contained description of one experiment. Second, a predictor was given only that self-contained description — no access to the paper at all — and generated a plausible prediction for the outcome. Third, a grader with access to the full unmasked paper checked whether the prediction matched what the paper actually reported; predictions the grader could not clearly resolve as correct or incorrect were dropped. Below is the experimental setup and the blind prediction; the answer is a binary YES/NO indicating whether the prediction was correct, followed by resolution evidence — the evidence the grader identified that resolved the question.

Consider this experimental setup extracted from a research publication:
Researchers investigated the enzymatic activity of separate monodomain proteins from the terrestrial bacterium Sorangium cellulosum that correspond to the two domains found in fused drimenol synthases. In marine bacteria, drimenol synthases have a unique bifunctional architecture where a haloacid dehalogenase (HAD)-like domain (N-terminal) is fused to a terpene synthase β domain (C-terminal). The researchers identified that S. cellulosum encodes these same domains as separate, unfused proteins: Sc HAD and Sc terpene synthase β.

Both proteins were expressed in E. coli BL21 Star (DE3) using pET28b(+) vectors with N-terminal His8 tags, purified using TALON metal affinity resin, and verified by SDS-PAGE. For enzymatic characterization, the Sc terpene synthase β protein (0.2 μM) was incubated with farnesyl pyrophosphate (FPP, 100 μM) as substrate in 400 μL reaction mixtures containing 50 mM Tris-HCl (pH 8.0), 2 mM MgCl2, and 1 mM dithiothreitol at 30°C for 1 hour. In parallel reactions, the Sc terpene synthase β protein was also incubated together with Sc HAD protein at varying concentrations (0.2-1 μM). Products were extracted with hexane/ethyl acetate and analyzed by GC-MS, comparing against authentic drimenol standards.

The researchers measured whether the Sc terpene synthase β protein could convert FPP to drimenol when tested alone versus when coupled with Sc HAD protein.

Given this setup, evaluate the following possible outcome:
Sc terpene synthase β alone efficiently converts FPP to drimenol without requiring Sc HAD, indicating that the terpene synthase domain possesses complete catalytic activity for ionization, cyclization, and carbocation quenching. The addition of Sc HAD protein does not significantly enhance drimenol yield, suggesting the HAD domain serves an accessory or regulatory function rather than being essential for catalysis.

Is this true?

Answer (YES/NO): NO